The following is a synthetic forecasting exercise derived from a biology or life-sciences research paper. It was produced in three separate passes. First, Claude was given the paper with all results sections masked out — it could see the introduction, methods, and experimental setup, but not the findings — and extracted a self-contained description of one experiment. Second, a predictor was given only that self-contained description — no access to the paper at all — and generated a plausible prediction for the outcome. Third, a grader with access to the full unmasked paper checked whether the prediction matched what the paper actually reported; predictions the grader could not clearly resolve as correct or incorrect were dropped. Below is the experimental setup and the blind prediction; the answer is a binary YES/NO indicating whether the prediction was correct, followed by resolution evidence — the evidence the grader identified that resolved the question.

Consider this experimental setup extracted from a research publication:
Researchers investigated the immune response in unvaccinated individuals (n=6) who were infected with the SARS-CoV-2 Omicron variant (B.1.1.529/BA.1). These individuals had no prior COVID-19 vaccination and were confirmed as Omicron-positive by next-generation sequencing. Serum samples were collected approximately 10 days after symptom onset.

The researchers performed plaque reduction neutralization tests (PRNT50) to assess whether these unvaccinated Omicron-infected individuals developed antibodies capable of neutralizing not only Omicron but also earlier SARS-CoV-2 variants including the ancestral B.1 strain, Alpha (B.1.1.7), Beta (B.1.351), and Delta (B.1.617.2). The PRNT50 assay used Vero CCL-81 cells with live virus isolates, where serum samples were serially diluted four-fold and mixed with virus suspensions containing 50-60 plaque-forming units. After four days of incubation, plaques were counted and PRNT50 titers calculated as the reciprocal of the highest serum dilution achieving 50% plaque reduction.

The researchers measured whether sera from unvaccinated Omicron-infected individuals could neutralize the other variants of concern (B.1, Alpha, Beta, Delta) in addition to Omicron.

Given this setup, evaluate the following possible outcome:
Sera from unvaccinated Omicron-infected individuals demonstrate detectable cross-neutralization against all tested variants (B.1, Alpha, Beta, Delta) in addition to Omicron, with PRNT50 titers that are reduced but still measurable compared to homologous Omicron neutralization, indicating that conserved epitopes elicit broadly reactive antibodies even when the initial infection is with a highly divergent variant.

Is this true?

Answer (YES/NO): YES